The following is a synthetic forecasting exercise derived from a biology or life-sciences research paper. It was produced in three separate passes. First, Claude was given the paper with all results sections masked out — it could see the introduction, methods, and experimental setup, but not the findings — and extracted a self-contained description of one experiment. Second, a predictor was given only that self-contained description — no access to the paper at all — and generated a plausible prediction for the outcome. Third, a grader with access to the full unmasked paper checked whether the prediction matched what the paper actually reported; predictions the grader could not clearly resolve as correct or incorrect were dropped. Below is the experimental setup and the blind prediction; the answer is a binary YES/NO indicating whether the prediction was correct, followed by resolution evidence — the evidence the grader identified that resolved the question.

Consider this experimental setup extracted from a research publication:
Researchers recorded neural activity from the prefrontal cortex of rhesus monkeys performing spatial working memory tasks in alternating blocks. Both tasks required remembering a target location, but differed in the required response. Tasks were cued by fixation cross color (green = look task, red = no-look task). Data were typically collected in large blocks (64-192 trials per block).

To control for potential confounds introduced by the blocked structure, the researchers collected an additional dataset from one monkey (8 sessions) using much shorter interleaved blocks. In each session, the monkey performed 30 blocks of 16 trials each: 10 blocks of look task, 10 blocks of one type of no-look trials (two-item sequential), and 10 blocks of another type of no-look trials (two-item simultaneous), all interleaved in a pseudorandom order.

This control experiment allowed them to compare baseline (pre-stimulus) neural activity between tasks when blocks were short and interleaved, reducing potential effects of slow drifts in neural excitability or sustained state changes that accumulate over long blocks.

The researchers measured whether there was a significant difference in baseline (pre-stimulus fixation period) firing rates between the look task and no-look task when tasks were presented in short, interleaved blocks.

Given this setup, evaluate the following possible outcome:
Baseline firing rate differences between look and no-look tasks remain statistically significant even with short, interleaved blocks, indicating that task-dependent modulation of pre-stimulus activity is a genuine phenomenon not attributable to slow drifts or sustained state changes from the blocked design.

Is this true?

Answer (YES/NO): YES